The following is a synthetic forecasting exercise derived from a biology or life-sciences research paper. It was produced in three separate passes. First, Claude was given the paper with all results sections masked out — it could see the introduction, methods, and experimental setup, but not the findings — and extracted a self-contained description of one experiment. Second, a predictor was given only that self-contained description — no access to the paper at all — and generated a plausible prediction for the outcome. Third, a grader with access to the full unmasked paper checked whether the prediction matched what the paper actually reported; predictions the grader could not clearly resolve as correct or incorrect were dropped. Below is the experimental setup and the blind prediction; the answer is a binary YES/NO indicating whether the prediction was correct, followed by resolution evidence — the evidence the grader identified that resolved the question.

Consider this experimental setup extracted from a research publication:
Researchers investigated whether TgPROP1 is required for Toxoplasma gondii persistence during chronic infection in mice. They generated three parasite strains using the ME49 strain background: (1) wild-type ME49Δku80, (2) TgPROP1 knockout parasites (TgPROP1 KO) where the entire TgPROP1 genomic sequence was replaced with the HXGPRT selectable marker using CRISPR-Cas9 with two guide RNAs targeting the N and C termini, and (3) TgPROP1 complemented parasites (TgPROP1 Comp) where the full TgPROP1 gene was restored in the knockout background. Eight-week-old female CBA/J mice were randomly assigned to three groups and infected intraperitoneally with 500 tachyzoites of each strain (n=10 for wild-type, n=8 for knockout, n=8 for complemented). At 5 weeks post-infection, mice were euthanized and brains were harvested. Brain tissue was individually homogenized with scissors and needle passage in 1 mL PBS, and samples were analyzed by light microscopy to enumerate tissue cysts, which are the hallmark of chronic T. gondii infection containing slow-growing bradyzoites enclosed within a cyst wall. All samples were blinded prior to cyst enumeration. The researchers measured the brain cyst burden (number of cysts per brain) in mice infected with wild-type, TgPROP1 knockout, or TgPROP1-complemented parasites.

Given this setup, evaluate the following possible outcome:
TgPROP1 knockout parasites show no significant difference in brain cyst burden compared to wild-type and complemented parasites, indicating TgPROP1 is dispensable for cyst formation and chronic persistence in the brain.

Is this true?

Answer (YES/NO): NO